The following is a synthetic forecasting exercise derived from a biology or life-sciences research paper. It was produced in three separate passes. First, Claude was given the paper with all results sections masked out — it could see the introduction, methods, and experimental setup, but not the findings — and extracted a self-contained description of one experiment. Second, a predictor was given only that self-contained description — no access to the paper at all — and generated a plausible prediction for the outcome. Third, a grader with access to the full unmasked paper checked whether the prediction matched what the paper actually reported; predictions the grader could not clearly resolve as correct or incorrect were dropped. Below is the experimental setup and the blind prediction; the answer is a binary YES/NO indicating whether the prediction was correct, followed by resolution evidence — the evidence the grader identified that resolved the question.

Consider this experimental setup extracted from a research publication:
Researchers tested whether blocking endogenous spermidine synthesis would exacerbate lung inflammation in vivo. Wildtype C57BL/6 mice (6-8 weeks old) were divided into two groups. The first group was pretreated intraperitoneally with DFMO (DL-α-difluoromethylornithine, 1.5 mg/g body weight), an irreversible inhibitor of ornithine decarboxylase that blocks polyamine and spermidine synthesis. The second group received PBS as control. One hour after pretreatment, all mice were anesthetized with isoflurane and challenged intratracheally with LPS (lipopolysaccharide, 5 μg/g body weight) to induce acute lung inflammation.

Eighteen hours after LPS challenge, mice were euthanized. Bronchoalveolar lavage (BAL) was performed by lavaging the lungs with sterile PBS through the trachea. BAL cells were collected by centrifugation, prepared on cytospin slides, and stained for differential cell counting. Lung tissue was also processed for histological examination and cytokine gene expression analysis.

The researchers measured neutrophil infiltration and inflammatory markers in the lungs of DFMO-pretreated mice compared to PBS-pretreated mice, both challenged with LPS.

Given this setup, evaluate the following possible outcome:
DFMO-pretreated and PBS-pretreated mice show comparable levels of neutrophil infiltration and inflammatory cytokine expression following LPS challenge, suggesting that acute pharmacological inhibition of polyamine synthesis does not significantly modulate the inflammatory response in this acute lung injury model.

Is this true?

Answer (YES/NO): NO